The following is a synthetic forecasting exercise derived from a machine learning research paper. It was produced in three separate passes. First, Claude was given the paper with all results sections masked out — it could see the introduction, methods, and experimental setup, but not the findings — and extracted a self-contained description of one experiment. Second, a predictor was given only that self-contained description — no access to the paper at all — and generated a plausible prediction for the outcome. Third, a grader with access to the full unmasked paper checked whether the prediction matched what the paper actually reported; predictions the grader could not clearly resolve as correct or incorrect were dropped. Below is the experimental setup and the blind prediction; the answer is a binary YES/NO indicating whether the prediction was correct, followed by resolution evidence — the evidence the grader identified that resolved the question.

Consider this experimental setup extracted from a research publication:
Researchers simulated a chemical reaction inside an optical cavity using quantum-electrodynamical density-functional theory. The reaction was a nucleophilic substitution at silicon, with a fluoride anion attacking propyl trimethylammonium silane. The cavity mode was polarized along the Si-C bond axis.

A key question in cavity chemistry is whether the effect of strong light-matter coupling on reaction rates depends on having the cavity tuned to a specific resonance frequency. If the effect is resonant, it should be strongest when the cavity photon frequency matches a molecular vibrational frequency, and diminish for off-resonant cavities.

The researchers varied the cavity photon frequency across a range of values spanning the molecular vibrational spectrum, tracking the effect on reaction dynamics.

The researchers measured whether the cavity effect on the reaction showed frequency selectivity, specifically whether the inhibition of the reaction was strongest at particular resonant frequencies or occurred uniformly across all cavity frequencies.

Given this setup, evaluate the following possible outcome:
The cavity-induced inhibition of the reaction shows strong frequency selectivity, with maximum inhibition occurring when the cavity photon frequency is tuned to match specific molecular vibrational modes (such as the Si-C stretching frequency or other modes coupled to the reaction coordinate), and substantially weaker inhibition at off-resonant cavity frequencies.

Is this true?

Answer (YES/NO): YES